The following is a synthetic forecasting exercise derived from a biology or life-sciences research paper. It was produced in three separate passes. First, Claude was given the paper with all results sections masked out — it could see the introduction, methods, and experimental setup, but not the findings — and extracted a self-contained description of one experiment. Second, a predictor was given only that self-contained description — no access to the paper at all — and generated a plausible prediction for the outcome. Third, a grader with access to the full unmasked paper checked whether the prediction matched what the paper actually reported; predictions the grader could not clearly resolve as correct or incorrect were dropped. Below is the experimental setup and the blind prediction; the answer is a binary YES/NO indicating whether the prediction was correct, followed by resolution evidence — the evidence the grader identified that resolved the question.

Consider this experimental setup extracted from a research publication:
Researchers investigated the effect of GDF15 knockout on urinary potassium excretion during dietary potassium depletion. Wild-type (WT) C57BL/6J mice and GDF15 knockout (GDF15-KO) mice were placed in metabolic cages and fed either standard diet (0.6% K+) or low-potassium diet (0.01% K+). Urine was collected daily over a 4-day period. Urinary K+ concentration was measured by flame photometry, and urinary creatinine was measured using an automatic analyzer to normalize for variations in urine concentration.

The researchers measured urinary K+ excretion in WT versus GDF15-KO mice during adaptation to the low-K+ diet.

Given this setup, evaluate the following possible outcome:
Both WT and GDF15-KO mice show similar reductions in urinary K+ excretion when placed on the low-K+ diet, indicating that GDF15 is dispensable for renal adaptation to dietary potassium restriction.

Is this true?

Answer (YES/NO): NO